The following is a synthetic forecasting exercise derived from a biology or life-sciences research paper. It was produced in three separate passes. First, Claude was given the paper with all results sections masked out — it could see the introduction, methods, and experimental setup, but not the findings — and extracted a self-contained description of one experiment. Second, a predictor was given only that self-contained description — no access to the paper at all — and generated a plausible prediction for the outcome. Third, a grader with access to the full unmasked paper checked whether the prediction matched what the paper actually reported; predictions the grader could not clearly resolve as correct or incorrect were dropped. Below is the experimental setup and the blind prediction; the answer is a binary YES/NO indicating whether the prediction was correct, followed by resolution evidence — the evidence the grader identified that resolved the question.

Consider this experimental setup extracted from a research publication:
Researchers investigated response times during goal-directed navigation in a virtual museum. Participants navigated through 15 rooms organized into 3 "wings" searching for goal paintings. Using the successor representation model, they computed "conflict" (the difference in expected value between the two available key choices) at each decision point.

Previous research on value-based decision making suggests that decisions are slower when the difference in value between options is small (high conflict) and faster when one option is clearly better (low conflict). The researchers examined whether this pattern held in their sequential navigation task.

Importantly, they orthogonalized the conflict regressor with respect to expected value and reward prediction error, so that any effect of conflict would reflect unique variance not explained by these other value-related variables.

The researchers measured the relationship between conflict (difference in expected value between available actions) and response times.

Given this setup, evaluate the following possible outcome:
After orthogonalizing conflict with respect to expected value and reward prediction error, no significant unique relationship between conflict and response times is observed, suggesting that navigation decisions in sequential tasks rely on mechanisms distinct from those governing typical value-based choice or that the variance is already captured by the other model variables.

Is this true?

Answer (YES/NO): YES